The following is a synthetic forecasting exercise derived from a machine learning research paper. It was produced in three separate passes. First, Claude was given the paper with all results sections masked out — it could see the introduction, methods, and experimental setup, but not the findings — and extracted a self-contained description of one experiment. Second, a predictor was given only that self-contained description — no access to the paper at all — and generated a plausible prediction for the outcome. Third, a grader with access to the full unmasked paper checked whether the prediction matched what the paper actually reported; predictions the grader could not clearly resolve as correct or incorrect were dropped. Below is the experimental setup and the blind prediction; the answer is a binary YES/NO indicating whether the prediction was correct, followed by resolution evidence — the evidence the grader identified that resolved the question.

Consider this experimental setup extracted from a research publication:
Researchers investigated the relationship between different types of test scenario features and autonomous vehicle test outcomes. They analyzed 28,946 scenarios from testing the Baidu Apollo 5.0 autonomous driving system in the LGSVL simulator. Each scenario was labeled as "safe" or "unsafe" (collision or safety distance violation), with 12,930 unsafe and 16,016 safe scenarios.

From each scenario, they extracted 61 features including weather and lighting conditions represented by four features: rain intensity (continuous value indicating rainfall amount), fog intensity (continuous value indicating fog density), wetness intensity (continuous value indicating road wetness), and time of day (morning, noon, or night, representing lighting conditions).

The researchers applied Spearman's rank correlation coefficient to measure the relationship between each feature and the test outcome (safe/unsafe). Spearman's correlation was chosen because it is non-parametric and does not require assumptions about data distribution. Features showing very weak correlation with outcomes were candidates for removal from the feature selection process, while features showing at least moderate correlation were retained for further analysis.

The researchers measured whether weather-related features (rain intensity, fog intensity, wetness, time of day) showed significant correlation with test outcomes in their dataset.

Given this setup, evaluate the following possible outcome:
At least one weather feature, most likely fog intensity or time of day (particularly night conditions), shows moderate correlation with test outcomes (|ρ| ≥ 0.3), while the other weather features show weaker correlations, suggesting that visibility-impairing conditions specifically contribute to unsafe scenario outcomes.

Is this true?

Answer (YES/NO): NO